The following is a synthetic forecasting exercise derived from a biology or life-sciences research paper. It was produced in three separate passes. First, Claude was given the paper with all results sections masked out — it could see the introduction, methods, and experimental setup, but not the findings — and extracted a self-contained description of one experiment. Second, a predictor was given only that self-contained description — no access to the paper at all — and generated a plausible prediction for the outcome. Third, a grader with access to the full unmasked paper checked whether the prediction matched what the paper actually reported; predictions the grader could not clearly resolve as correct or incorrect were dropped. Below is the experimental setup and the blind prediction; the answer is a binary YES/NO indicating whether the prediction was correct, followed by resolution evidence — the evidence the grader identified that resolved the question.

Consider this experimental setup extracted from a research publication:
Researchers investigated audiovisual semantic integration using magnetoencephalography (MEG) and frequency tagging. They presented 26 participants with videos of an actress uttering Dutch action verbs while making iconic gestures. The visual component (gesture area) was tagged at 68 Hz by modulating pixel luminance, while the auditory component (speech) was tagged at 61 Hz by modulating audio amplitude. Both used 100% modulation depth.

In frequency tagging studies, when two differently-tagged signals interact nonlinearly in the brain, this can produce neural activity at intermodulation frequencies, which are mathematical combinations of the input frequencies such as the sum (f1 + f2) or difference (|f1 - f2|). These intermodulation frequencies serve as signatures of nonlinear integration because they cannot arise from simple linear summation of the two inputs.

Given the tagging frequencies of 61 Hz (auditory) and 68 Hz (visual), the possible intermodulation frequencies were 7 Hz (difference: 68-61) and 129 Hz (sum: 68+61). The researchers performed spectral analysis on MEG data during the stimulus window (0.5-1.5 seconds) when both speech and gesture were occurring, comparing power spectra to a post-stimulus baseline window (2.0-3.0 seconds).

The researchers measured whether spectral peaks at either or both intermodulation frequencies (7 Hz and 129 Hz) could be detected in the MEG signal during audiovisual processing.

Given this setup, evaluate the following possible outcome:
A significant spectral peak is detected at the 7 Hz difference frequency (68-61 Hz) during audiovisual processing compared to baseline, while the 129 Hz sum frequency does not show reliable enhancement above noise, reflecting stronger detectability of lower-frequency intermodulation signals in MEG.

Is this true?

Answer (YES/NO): YES